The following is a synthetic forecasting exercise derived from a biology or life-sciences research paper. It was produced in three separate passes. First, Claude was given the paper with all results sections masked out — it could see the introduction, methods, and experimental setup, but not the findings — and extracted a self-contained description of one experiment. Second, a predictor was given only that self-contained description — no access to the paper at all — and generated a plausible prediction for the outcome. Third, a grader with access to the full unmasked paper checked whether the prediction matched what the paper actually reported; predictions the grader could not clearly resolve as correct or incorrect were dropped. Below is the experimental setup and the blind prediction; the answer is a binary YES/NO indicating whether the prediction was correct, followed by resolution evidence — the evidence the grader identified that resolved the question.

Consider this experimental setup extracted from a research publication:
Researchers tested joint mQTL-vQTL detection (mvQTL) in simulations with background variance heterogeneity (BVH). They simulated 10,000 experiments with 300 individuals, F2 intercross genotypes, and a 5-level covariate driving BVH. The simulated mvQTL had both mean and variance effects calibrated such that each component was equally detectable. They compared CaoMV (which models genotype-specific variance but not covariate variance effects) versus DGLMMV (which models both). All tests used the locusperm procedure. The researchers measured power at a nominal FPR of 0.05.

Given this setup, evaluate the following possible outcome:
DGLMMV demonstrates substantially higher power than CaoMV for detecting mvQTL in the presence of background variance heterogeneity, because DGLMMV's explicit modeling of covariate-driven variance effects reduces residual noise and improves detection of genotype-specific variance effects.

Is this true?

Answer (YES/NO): YES